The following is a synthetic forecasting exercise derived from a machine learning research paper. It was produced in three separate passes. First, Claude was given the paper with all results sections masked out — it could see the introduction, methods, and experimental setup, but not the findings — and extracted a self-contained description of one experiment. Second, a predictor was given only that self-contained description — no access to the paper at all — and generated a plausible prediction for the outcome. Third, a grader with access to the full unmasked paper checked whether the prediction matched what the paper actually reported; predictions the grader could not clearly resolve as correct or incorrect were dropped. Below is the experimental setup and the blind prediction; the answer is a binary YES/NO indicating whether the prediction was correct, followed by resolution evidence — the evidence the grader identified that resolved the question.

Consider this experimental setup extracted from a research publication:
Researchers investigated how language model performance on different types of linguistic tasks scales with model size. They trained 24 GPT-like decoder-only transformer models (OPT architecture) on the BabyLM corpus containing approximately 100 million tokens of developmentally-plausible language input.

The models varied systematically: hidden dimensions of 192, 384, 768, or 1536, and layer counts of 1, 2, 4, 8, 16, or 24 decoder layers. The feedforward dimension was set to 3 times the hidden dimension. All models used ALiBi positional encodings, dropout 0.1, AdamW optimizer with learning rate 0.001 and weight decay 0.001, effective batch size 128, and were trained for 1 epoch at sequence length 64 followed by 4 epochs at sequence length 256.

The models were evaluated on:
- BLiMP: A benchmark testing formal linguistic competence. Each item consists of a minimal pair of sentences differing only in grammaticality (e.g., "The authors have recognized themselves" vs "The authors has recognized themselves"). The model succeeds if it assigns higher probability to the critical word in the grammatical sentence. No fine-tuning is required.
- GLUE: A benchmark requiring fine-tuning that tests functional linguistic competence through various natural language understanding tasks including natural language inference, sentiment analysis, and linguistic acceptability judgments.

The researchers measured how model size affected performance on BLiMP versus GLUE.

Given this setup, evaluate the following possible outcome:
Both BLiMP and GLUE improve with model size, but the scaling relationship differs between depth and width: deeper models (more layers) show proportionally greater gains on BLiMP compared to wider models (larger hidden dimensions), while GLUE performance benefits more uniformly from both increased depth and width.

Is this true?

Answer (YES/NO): NO